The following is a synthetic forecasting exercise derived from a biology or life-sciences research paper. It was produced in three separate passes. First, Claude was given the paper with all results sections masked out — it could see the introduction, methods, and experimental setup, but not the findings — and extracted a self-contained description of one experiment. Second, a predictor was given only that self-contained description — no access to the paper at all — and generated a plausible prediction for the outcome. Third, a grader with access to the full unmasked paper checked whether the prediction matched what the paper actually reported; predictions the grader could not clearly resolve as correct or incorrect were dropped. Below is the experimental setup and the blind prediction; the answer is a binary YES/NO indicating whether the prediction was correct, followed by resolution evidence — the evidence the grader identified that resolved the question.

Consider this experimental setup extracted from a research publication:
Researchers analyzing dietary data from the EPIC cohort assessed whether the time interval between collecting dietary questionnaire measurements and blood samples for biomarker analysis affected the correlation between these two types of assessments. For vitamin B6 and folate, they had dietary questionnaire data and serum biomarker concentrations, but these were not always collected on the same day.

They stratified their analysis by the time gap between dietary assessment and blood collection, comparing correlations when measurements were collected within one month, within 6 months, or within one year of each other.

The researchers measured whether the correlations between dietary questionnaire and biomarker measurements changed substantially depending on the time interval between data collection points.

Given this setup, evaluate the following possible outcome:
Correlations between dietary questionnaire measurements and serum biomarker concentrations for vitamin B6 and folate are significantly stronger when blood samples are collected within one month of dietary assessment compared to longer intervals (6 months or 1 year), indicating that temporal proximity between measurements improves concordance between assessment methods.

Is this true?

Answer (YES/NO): NO